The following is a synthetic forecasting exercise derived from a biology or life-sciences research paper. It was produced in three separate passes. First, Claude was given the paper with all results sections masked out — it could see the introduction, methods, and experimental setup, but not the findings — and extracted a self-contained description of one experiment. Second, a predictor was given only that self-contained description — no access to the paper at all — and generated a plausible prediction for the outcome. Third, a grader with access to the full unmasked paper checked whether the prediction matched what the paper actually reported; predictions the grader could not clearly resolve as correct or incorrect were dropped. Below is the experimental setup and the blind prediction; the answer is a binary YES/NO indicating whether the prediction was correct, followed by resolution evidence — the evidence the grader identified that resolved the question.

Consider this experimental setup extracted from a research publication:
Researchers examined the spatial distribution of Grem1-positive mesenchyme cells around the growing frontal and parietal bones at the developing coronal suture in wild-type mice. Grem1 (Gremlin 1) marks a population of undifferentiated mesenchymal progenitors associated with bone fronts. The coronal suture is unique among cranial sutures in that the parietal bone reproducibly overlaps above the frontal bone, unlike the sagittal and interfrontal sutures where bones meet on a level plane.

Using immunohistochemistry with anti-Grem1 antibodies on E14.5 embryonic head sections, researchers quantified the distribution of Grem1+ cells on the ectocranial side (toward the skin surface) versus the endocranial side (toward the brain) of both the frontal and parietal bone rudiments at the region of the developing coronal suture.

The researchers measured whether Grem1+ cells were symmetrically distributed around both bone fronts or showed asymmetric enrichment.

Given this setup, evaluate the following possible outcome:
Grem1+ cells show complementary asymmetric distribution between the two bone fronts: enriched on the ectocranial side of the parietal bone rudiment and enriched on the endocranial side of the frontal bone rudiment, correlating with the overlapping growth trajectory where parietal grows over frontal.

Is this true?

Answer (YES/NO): NO